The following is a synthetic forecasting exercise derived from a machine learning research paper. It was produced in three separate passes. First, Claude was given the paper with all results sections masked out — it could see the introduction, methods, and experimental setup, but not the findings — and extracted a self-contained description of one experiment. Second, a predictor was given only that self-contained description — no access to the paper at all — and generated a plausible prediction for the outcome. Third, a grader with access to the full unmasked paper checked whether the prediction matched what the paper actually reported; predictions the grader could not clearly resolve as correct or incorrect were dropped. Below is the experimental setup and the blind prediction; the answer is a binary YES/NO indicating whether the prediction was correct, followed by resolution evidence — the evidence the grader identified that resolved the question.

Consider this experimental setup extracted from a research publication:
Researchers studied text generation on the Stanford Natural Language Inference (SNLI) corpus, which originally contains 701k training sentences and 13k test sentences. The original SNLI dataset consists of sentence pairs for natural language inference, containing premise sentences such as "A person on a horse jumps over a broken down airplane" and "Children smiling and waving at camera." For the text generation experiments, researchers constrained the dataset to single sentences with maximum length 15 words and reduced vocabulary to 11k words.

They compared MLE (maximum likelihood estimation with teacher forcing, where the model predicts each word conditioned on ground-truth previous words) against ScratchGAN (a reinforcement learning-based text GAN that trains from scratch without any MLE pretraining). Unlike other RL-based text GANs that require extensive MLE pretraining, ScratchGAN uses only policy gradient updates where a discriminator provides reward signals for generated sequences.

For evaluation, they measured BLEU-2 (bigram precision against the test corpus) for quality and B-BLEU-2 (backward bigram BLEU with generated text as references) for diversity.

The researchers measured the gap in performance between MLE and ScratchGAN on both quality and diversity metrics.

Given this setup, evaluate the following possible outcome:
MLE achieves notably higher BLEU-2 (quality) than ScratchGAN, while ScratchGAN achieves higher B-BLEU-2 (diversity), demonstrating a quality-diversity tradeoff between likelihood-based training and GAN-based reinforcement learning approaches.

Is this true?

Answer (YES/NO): NO